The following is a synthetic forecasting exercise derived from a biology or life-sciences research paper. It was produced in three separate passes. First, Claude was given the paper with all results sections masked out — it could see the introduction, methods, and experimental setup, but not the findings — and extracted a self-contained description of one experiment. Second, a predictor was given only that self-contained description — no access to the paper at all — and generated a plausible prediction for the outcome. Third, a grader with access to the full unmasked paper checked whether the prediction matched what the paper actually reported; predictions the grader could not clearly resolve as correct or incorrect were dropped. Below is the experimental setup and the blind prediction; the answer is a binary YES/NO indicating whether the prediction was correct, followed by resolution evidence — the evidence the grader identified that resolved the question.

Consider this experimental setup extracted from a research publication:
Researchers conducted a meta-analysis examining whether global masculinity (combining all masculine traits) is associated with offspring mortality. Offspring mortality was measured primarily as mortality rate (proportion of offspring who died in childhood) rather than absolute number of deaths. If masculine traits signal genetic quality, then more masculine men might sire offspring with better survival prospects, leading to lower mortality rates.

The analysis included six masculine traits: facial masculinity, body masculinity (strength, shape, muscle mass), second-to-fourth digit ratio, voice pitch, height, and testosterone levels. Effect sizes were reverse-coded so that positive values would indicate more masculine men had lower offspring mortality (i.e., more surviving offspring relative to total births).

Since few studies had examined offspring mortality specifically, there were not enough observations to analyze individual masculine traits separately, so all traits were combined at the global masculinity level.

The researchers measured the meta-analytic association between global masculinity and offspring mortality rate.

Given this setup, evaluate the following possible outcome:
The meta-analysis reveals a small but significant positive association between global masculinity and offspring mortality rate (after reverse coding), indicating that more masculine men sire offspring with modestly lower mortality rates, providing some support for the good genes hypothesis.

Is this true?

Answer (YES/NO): NO